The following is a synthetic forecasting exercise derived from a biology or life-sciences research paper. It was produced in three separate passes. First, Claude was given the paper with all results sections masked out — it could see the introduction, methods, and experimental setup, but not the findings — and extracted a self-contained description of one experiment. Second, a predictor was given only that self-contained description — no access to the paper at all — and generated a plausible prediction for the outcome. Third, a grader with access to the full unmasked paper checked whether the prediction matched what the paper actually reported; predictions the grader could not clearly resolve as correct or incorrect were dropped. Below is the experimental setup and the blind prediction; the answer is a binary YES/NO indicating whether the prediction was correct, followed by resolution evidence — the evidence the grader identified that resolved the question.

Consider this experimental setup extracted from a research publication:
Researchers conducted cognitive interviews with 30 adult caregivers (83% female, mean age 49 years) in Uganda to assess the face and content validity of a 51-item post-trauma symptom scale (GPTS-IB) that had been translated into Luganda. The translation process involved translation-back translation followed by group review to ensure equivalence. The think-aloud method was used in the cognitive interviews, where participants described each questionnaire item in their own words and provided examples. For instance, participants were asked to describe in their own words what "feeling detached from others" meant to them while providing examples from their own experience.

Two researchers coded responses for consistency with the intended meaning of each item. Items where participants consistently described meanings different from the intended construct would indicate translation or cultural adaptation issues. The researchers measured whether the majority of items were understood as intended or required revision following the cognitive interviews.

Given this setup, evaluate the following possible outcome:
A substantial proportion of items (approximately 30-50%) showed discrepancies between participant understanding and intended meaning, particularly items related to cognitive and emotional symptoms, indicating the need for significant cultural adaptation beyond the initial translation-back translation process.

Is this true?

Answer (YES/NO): NO